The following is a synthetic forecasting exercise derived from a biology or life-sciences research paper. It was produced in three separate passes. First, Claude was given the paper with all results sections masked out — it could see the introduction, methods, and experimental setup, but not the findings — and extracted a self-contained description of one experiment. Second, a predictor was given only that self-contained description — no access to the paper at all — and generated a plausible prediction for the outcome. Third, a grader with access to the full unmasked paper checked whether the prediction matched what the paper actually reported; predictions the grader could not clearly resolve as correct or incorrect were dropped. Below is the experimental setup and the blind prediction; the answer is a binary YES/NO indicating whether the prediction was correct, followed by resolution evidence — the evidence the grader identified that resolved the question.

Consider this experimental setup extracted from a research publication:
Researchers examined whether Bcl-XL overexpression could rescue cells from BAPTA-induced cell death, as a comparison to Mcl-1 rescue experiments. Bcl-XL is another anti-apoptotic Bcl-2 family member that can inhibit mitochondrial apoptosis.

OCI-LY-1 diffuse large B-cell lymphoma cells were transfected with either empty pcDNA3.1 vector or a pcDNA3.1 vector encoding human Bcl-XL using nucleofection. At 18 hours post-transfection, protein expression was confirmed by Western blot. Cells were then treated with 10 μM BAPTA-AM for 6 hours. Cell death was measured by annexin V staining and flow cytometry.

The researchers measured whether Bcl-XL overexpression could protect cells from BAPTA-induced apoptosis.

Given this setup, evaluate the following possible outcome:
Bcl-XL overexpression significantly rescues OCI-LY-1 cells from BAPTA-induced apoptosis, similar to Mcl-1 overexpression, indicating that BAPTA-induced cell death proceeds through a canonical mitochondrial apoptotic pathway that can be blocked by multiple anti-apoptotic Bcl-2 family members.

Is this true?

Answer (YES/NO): NO